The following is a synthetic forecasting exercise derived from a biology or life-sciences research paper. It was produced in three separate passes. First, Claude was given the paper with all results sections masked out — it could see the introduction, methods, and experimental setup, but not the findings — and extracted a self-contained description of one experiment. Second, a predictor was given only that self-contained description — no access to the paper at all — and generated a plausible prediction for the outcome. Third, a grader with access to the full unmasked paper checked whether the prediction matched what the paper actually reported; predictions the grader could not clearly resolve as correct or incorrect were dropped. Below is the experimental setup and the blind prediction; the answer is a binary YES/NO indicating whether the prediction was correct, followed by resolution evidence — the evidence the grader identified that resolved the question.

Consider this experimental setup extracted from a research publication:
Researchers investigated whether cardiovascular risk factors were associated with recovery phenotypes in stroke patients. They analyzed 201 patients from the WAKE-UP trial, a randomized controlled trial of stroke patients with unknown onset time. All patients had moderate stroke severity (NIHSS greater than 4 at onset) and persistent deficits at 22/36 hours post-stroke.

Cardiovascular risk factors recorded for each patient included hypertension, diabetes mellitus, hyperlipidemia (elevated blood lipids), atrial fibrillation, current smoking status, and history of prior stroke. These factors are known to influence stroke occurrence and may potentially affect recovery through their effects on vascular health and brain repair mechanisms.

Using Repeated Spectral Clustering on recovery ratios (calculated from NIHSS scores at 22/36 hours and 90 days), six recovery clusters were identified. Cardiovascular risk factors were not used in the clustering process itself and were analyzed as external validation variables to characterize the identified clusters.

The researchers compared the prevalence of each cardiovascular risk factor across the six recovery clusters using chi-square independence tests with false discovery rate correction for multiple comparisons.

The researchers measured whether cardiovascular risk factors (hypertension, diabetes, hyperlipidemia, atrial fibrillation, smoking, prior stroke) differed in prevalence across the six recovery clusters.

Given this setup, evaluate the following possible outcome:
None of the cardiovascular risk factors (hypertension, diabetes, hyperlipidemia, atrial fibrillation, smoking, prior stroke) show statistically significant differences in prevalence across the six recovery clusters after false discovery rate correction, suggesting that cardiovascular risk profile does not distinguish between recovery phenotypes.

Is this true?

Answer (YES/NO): YES